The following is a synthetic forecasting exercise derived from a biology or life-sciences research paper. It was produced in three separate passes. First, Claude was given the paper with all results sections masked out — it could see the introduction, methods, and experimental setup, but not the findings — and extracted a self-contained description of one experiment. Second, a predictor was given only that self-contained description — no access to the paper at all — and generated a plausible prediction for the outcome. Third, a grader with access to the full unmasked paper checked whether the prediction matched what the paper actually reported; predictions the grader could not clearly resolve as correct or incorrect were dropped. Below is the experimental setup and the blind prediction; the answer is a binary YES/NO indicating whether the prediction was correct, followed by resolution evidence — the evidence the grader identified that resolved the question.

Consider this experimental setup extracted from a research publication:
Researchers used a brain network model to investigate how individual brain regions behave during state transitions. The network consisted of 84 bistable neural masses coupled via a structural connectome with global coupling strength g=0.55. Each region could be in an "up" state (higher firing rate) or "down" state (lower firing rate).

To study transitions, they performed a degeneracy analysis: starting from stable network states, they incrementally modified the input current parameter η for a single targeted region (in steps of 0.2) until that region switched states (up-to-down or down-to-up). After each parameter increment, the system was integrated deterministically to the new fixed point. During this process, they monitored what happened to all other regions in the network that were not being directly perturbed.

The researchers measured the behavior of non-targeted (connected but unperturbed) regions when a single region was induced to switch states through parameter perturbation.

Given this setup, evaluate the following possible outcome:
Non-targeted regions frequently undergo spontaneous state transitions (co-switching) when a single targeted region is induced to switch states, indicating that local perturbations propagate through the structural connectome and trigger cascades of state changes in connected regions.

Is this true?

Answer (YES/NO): NO